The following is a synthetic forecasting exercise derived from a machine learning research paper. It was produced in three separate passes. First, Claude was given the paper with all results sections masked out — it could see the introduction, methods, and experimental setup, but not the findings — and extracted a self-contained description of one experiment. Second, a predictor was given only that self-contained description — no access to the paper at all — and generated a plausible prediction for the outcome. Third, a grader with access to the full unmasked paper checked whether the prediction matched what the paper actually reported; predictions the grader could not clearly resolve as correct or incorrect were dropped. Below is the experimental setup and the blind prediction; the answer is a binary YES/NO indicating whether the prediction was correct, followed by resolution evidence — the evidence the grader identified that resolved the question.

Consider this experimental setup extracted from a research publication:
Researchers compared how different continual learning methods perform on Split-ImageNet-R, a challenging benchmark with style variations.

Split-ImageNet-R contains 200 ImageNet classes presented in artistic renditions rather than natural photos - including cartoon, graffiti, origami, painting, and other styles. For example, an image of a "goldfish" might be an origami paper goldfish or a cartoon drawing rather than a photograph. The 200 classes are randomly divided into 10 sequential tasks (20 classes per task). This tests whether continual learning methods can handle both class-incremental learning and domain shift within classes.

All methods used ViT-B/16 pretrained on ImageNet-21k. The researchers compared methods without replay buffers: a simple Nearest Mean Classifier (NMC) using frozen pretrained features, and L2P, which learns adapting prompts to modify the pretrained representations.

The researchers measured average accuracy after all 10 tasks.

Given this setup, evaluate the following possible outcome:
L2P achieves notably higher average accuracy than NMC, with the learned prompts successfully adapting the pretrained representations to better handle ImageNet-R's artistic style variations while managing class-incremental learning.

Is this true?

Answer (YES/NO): YES